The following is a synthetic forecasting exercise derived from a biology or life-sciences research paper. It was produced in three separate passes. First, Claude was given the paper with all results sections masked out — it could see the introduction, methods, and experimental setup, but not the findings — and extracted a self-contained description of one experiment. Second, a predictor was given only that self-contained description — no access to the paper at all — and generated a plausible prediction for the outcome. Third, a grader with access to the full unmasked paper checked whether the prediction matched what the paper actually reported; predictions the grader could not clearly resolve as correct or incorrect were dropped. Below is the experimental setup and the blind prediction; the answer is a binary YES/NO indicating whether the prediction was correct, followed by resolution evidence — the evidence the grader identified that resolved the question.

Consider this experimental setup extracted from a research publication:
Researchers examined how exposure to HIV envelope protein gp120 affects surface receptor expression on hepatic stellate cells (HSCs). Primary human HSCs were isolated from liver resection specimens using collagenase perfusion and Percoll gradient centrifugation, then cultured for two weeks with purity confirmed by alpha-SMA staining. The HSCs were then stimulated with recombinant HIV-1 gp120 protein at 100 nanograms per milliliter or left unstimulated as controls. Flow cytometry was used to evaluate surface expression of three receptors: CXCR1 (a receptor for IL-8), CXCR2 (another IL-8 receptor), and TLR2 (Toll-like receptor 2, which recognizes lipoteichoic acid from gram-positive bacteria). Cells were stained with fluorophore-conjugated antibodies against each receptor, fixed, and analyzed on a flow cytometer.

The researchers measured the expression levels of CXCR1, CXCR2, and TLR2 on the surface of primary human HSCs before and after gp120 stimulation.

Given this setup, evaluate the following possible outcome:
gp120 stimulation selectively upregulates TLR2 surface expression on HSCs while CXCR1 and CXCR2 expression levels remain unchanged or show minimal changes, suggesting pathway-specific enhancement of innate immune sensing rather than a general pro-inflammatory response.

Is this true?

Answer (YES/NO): NO